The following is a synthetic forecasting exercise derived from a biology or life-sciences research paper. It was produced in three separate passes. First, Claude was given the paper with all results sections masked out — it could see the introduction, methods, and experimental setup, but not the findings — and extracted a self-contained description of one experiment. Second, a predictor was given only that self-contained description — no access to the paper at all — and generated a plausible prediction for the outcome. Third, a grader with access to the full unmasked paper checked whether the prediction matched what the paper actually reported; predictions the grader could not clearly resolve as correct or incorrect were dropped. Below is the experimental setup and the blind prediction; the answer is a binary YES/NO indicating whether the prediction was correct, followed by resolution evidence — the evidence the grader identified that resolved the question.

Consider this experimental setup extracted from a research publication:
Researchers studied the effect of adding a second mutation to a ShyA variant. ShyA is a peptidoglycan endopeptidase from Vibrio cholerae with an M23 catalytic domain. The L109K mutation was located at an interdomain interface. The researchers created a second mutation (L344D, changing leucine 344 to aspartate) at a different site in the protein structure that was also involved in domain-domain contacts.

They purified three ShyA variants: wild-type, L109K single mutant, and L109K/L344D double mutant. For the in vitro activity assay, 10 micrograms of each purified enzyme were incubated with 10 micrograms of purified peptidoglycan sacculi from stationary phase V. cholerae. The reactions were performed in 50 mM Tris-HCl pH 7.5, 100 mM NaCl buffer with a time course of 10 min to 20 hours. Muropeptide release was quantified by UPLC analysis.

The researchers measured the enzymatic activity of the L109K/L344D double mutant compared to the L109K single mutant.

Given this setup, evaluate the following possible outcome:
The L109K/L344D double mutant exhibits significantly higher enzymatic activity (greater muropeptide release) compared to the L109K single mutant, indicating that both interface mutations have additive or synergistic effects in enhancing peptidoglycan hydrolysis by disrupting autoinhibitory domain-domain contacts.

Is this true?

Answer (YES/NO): NO